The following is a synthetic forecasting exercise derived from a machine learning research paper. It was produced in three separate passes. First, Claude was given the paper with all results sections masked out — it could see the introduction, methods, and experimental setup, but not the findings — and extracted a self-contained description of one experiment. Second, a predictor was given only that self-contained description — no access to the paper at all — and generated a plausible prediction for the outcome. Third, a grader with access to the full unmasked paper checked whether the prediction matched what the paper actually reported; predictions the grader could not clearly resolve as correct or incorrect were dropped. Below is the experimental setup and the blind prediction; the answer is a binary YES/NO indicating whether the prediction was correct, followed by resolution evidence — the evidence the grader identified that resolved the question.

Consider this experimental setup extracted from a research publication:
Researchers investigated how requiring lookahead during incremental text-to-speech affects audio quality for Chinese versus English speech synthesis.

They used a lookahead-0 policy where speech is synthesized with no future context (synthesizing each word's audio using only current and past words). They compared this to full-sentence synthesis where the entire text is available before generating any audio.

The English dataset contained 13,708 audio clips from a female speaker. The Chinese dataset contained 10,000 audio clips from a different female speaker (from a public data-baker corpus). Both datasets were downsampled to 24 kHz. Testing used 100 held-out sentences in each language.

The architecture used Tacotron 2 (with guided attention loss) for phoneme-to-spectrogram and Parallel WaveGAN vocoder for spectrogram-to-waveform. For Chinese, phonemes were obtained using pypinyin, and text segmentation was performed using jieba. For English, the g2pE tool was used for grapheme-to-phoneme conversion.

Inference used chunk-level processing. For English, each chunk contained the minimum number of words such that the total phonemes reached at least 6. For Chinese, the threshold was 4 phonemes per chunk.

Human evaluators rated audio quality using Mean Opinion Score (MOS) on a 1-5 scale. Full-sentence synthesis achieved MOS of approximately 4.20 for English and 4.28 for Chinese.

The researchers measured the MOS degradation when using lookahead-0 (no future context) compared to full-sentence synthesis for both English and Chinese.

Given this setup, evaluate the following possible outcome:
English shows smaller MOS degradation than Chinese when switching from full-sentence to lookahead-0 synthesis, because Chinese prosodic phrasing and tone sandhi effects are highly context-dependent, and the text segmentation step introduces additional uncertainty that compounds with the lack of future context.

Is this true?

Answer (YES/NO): NO